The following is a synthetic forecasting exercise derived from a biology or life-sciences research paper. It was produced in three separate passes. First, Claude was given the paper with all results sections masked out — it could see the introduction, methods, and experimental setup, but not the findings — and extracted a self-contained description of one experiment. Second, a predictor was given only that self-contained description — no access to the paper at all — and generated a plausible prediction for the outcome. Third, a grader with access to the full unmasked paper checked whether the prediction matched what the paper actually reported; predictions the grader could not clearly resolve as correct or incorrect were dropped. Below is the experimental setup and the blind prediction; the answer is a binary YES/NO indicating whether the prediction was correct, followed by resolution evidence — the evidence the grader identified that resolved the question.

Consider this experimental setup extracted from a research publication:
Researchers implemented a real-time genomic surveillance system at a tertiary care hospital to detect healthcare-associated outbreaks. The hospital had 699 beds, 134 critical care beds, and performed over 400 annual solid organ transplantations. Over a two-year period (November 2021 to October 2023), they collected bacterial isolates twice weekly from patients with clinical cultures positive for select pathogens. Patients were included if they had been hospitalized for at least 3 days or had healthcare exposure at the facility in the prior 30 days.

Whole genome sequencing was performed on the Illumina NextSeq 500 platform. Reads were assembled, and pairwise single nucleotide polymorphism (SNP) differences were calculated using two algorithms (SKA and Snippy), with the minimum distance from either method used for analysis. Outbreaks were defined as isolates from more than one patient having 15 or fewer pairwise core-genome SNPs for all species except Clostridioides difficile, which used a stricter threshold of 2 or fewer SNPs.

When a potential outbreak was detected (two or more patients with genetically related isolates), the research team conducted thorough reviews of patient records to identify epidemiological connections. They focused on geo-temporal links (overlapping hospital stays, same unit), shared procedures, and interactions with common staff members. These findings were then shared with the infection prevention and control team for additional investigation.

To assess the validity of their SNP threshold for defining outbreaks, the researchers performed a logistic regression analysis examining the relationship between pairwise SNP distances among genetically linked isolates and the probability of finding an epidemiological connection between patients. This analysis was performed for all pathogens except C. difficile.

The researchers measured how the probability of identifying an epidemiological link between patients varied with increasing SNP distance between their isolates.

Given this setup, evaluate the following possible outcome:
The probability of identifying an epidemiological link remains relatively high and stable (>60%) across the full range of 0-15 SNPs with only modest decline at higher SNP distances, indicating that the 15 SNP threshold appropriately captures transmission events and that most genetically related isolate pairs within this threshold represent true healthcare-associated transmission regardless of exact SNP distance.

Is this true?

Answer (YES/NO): NO